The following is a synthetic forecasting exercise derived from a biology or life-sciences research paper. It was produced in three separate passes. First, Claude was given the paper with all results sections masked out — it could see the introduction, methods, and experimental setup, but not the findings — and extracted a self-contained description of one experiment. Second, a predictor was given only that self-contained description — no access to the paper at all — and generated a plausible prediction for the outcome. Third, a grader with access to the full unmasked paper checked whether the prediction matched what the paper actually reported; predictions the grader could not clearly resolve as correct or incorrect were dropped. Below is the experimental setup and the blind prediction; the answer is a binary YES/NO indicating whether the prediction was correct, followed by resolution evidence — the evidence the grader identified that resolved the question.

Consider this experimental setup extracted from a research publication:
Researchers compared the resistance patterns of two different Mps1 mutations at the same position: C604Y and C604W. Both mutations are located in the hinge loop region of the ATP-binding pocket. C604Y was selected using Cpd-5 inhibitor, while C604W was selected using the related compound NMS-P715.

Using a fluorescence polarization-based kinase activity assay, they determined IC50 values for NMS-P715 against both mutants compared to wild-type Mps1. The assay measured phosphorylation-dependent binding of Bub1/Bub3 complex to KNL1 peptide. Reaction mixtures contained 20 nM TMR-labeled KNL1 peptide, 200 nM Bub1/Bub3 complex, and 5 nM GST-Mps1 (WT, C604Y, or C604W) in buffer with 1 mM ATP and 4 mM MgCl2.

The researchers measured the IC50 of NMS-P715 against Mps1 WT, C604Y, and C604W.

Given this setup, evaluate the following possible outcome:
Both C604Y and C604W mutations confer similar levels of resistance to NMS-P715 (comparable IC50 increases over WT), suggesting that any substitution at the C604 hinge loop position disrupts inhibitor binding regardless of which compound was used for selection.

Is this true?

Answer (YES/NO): NO